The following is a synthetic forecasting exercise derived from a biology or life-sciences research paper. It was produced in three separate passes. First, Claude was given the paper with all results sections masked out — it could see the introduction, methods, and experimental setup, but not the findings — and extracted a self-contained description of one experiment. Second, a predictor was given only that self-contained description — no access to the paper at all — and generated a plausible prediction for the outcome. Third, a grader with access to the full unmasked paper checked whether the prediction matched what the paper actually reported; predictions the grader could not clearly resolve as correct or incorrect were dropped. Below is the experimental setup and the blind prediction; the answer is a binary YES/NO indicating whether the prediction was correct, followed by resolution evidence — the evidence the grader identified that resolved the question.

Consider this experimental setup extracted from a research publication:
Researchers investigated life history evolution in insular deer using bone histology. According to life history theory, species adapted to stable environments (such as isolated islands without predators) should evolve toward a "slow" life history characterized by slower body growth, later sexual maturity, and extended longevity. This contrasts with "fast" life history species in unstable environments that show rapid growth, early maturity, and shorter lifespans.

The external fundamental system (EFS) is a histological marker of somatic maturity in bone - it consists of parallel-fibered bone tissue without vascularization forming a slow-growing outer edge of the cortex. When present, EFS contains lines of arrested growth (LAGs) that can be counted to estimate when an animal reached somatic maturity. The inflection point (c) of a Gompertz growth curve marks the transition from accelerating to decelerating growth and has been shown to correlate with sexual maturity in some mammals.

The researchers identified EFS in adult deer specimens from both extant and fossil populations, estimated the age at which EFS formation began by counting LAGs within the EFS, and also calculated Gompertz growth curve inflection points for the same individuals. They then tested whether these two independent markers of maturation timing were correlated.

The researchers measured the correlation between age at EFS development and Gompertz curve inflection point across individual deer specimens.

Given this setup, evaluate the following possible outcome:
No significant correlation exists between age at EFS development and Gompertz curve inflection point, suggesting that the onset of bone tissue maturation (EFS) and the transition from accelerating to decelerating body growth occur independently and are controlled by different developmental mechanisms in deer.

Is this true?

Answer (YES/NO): NO